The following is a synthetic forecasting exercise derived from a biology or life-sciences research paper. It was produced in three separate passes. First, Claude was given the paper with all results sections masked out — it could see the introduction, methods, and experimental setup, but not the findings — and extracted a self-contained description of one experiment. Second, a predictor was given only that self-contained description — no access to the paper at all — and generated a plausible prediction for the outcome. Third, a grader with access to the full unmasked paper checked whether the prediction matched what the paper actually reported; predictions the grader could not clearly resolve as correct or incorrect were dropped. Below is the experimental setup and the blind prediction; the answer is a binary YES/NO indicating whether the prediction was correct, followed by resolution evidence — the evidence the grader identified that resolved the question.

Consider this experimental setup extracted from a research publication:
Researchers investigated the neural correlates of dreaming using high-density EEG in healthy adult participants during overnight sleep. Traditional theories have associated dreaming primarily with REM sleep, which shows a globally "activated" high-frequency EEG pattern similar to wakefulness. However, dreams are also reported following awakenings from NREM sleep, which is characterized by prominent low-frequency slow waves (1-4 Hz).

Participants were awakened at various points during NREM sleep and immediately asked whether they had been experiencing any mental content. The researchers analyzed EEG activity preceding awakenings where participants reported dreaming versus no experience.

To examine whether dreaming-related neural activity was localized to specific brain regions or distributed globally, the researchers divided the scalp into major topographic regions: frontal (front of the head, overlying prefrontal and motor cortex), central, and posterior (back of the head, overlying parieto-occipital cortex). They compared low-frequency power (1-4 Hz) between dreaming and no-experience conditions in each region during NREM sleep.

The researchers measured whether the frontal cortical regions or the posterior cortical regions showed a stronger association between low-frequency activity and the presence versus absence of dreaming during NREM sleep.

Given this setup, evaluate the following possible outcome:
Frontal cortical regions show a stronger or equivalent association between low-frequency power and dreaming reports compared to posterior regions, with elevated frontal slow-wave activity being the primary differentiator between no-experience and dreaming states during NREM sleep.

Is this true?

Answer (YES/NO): NO